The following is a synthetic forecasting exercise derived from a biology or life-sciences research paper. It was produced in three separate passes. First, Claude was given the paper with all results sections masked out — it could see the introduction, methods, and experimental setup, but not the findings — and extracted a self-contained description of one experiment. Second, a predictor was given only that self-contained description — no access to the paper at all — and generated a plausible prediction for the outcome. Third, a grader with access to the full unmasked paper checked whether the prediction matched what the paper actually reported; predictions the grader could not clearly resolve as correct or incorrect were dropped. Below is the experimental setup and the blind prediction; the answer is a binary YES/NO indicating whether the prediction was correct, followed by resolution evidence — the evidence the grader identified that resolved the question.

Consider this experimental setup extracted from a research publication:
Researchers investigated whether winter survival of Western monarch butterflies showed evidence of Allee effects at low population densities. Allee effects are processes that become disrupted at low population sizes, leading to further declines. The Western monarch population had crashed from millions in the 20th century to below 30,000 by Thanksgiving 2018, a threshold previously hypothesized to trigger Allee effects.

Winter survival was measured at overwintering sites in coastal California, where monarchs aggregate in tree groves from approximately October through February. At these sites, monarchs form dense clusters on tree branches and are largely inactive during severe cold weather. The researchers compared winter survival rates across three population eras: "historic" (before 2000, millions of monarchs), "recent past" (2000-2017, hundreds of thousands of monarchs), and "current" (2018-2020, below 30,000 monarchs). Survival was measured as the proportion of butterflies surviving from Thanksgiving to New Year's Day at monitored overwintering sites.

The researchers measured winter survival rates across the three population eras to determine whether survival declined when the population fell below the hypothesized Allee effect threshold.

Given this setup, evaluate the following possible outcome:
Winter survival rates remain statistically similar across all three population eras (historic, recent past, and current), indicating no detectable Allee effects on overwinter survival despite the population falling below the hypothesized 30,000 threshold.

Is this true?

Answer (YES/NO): NO